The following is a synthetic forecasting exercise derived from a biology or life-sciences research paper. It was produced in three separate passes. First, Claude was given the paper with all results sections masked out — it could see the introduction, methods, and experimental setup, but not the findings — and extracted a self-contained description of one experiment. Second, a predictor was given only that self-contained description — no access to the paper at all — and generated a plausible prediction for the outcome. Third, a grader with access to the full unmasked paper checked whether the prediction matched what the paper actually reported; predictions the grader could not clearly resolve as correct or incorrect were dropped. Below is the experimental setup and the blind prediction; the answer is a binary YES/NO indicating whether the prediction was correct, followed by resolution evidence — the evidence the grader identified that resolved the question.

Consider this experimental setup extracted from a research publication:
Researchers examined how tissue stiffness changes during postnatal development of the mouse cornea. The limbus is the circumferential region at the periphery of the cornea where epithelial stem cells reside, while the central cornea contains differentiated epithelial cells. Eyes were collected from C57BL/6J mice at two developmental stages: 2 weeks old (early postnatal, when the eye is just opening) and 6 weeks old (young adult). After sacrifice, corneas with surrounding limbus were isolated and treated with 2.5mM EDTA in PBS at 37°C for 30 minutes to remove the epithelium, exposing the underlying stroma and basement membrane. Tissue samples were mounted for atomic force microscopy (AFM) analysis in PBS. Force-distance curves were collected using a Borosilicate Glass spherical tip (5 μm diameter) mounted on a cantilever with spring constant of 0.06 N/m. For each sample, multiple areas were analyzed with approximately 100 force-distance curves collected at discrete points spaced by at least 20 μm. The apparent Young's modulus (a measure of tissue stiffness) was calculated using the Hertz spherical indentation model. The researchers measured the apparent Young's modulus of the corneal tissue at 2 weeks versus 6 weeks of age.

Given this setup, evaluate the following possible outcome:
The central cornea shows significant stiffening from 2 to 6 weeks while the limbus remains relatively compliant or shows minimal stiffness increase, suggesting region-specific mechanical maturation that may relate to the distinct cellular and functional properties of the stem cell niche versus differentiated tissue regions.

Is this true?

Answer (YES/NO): YES